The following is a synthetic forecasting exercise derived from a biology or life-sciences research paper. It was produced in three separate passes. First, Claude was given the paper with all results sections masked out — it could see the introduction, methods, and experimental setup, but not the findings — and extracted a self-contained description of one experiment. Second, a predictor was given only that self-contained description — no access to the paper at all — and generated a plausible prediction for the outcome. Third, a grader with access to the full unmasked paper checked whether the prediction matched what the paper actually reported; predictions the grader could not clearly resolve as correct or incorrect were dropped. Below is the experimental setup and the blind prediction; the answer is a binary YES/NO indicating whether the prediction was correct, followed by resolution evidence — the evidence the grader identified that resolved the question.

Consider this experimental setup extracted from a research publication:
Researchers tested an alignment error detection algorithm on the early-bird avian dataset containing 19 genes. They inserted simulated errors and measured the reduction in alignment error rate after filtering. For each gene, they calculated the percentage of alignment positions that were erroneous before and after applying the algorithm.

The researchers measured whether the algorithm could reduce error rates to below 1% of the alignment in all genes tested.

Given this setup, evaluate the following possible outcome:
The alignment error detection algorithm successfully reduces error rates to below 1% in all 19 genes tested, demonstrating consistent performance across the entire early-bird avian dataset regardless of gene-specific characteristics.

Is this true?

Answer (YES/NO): NO